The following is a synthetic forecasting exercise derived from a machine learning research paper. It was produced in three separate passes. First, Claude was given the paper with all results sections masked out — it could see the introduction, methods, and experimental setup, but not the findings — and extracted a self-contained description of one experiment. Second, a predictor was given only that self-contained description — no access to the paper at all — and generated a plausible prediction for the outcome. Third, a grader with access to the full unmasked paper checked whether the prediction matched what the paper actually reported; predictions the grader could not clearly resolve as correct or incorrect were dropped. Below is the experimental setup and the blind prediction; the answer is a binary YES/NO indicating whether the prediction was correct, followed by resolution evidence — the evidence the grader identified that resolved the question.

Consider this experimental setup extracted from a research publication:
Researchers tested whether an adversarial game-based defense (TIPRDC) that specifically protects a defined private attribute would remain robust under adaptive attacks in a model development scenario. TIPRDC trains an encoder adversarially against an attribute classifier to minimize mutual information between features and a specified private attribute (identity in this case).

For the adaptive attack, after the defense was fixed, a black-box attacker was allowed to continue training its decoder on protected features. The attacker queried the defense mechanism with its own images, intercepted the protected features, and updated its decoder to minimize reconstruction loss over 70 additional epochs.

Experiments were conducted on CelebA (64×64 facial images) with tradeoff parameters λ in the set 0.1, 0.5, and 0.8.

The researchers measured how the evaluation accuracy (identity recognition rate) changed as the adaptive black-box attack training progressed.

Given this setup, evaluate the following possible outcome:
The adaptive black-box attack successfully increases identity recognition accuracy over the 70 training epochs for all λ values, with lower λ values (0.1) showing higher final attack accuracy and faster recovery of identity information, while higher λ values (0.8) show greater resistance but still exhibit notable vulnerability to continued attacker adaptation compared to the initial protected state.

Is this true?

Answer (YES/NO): NO